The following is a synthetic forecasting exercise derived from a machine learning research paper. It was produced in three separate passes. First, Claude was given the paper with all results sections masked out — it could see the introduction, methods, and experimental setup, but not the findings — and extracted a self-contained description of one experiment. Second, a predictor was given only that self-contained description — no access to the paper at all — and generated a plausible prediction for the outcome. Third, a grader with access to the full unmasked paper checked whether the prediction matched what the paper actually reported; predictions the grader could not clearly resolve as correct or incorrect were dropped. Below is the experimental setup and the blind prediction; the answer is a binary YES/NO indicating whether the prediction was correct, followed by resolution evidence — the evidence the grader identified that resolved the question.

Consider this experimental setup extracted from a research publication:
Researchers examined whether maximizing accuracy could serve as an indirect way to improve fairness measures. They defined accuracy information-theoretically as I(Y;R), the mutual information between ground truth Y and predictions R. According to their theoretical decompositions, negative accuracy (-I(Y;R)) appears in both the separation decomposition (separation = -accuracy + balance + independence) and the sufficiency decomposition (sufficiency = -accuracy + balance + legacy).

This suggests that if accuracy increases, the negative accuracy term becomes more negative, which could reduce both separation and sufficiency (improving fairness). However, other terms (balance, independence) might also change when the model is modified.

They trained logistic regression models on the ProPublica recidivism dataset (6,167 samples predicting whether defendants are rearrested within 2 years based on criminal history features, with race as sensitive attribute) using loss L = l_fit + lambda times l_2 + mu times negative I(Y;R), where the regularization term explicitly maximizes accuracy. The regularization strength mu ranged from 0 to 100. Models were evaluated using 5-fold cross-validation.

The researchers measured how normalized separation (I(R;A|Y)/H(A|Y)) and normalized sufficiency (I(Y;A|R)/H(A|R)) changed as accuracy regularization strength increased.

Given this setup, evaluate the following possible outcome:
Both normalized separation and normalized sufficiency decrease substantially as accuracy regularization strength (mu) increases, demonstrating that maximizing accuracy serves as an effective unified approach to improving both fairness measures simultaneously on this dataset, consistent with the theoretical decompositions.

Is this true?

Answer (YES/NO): NO